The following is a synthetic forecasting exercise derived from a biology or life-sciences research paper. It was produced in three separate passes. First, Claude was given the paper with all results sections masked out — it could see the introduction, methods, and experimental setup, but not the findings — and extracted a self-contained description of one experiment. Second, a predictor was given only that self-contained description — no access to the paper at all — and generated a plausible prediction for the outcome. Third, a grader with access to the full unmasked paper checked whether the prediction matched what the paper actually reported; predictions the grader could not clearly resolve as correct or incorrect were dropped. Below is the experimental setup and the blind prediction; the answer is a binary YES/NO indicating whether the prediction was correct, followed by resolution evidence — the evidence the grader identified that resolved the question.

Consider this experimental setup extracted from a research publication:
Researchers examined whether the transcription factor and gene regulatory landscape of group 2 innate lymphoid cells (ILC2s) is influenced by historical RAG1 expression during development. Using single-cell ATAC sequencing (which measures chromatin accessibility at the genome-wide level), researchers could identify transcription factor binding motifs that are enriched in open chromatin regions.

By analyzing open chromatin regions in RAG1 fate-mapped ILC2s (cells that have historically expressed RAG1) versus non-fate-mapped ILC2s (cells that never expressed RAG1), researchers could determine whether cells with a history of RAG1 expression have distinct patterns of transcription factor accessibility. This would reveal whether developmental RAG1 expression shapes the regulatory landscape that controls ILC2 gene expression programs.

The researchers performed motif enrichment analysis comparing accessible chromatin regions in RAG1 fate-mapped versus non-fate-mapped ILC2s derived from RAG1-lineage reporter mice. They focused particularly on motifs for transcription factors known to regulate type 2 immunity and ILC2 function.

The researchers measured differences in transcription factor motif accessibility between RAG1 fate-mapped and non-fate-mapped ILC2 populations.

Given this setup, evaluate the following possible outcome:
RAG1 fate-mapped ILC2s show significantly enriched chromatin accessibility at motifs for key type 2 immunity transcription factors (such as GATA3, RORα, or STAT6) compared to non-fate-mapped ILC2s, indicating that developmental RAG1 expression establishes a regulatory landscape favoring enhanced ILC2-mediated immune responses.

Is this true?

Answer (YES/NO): NO